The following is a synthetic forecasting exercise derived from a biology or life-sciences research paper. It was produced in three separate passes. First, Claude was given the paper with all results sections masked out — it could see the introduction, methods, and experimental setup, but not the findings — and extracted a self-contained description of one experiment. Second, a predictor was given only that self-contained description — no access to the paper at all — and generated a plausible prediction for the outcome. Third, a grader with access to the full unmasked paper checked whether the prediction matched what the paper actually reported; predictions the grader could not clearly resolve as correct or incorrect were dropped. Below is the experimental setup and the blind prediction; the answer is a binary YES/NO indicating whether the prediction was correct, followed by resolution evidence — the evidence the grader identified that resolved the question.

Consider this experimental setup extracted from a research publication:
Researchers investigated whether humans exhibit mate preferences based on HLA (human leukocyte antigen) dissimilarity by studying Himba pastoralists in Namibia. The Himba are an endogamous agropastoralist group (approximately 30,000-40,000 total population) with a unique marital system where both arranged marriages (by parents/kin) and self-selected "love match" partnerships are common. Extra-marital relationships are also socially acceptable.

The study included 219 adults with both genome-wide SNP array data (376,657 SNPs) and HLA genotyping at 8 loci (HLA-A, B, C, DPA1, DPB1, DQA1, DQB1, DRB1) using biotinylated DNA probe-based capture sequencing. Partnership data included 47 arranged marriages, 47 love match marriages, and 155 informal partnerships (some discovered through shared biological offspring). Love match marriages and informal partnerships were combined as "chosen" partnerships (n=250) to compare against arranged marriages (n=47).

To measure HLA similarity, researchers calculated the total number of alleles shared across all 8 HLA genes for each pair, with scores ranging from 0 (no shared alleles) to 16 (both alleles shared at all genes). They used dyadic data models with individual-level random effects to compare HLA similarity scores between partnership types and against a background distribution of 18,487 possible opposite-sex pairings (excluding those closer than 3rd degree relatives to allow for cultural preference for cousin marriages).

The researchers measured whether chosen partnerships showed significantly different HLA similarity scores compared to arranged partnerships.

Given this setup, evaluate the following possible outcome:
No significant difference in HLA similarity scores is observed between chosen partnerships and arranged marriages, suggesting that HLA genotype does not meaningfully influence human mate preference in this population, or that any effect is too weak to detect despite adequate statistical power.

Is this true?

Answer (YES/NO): YES